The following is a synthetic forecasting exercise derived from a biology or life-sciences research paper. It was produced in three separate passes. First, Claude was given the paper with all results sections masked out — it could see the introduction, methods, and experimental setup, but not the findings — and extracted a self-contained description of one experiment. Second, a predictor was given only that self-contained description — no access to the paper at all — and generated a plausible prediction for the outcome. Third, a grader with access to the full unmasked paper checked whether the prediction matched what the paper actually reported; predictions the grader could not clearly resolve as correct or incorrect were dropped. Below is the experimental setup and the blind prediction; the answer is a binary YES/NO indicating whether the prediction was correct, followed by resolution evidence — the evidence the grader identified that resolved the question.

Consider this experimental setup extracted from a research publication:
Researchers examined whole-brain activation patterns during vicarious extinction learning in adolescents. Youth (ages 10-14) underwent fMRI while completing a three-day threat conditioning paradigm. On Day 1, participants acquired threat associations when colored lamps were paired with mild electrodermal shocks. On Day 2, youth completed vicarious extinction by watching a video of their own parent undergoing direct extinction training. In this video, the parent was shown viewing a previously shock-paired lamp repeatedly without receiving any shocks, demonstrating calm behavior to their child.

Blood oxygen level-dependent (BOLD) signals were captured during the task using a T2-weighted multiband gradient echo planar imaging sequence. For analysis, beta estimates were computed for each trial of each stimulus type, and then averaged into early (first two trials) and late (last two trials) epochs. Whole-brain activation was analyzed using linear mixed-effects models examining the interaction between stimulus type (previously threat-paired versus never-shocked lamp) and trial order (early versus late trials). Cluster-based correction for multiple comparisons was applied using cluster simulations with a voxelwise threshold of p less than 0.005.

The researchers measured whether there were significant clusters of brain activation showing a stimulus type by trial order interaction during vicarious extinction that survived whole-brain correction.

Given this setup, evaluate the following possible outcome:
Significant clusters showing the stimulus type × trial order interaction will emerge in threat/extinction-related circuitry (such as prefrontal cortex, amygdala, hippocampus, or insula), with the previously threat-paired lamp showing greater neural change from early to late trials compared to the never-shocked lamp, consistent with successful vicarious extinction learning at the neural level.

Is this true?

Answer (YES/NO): NO